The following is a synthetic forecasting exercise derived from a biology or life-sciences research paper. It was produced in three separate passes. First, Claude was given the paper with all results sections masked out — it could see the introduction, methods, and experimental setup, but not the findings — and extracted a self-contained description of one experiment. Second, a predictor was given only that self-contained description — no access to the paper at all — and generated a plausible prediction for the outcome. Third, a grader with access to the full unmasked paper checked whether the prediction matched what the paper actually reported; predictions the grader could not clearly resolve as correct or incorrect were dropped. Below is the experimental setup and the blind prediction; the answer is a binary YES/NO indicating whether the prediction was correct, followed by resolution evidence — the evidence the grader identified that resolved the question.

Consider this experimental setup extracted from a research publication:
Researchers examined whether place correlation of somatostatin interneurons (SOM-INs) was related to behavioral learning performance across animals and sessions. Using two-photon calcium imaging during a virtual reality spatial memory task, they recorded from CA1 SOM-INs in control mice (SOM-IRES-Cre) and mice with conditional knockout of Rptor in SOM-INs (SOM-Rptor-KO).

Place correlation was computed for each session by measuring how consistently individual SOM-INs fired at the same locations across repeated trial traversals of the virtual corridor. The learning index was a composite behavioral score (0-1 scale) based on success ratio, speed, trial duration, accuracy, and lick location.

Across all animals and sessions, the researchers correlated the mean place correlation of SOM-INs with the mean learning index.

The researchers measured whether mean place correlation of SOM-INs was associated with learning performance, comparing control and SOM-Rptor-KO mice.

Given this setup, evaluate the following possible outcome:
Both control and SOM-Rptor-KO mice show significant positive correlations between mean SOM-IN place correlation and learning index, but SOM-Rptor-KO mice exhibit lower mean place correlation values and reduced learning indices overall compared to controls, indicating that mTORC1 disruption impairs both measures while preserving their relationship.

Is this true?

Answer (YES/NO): NO